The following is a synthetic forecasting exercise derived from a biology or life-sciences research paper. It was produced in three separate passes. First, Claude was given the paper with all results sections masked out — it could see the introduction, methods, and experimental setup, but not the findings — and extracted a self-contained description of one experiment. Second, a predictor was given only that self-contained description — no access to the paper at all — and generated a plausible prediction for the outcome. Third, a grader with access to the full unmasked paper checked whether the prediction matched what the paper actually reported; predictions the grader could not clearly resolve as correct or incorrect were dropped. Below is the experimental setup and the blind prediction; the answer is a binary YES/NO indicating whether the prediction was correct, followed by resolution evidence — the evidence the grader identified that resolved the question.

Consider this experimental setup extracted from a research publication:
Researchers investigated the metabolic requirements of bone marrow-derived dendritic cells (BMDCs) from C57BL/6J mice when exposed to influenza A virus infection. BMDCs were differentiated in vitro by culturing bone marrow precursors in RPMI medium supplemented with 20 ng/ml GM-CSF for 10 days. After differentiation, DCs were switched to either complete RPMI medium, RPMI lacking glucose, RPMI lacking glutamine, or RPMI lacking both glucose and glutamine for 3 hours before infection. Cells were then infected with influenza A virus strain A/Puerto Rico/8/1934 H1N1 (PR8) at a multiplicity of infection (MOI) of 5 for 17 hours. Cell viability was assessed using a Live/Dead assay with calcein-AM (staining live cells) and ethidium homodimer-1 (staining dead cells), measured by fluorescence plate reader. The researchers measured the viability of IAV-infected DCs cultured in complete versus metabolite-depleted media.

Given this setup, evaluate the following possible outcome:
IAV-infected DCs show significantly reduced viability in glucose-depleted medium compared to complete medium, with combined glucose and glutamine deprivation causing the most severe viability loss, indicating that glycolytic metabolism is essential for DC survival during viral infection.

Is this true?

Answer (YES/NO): NO